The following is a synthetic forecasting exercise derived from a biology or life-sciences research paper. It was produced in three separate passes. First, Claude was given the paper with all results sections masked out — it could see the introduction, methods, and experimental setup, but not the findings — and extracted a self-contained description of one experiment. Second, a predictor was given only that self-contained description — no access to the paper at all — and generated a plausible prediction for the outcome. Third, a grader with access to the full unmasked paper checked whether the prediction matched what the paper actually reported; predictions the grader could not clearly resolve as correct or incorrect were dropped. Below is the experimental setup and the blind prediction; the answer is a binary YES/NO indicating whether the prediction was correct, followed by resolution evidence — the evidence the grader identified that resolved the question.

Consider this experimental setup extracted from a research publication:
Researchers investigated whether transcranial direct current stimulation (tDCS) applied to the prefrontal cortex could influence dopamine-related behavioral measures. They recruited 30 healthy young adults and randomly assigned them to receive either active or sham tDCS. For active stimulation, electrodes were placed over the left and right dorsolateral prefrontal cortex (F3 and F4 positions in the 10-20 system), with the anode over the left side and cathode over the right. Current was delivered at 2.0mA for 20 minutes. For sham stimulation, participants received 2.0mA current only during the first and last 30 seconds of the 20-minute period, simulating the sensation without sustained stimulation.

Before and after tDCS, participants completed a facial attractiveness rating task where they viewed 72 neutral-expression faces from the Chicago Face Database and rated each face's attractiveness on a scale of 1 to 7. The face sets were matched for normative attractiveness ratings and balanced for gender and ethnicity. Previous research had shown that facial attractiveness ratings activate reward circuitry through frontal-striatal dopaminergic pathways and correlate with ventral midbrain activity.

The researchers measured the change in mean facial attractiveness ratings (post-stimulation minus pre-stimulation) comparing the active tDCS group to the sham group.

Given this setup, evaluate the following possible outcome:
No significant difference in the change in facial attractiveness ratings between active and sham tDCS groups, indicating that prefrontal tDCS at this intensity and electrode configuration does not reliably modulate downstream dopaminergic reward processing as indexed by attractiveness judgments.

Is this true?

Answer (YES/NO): YES